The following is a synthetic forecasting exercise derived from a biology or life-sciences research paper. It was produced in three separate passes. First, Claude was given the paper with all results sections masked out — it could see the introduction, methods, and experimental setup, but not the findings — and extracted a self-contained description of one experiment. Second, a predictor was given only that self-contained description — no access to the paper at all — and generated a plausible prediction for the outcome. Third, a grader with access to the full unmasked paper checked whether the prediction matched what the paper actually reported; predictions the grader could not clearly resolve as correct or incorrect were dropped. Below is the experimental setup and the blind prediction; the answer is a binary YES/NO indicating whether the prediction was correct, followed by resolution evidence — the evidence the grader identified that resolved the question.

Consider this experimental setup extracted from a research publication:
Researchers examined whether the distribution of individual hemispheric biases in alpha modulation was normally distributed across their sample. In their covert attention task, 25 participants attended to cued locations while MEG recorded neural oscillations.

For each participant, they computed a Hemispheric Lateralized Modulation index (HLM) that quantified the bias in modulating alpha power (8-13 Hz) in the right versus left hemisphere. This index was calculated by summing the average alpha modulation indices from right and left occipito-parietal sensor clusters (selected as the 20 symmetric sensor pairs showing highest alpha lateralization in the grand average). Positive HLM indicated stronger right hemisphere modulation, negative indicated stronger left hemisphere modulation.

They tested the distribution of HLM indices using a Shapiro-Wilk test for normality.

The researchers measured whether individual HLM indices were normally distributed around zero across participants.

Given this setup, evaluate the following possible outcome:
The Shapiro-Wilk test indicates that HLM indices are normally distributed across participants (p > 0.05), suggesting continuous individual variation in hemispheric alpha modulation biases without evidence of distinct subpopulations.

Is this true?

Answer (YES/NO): YES